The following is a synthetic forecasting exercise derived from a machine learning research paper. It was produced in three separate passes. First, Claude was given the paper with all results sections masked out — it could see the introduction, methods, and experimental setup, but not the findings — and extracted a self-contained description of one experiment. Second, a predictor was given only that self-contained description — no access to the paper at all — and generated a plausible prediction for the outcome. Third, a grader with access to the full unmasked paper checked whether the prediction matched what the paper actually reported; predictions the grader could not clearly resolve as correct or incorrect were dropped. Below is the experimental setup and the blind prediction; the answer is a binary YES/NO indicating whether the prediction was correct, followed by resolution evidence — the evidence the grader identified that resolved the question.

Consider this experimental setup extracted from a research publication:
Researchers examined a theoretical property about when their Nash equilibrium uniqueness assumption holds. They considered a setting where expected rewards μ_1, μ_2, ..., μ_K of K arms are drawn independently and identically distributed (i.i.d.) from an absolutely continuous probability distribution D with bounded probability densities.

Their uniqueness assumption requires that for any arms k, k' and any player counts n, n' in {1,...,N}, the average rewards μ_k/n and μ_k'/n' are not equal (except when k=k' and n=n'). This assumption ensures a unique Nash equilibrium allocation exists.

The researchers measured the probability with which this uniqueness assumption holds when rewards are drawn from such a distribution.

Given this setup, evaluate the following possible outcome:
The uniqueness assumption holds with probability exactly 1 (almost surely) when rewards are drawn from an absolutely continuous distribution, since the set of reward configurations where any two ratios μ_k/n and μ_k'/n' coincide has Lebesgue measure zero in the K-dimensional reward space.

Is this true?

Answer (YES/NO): YES